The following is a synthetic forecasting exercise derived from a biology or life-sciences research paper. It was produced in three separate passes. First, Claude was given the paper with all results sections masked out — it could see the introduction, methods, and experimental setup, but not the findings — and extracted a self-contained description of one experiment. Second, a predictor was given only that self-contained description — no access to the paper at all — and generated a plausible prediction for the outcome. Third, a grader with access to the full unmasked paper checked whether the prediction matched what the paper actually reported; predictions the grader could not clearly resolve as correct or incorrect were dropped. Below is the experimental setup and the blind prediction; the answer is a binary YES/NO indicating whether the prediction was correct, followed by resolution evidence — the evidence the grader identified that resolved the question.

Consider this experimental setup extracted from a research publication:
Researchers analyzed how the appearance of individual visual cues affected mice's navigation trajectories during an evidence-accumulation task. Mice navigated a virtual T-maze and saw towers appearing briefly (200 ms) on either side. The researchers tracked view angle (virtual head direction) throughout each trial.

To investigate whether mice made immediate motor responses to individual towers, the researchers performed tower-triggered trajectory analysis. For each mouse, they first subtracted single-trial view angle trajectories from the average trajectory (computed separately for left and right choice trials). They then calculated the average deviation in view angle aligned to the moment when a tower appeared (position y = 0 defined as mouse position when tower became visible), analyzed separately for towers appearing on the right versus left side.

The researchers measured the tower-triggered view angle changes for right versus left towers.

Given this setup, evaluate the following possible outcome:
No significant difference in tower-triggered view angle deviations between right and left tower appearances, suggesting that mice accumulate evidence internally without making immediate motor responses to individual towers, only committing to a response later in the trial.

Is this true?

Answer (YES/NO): YES